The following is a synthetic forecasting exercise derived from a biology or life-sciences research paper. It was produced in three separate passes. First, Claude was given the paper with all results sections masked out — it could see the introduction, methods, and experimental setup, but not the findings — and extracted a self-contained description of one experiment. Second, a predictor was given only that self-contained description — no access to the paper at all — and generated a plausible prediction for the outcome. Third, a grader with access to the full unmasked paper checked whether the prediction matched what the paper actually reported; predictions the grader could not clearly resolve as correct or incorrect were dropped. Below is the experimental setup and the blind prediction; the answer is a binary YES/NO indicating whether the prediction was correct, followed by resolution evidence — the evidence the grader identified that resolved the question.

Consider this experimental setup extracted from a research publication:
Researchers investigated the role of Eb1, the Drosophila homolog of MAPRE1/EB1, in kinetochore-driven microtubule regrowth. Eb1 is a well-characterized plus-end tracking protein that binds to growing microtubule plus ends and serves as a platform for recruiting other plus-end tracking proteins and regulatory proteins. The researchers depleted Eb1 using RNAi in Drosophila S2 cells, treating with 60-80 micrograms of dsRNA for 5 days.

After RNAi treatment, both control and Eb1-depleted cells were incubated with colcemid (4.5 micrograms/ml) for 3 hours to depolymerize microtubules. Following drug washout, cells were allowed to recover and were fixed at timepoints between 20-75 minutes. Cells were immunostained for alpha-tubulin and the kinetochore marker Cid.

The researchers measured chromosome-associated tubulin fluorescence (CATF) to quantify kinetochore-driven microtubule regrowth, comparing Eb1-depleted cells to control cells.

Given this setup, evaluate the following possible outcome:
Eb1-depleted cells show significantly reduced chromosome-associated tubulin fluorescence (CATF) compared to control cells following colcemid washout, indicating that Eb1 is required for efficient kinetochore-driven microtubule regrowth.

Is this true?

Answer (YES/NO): YES